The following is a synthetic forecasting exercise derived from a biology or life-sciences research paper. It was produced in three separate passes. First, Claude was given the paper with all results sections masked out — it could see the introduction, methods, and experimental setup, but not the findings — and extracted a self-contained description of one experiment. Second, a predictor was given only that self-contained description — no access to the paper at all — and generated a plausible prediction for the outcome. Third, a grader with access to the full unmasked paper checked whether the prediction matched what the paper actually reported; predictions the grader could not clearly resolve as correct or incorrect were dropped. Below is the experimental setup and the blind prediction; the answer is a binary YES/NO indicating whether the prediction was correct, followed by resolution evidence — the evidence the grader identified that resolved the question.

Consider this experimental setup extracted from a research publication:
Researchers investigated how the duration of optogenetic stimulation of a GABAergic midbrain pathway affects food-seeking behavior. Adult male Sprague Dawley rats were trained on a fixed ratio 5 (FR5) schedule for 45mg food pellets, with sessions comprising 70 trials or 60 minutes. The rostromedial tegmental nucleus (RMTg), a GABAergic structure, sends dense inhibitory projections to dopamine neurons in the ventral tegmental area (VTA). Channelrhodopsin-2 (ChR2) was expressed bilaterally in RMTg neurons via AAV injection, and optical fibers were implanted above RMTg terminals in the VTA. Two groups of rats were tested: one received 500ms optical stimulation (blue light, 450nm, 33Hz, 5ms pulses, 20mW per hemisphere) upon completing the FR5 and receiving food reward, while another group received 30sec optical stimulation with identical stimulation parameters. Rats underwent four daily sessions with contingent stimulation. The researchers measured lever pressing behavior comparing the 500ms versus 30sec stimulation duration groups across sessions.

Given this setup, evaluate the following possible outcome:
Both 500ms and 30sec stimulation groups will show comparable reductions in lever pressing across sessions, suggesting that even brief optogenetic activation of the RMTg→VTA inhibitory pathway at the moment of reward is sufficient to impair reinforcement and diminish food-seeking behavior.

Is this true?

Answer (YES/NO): NO